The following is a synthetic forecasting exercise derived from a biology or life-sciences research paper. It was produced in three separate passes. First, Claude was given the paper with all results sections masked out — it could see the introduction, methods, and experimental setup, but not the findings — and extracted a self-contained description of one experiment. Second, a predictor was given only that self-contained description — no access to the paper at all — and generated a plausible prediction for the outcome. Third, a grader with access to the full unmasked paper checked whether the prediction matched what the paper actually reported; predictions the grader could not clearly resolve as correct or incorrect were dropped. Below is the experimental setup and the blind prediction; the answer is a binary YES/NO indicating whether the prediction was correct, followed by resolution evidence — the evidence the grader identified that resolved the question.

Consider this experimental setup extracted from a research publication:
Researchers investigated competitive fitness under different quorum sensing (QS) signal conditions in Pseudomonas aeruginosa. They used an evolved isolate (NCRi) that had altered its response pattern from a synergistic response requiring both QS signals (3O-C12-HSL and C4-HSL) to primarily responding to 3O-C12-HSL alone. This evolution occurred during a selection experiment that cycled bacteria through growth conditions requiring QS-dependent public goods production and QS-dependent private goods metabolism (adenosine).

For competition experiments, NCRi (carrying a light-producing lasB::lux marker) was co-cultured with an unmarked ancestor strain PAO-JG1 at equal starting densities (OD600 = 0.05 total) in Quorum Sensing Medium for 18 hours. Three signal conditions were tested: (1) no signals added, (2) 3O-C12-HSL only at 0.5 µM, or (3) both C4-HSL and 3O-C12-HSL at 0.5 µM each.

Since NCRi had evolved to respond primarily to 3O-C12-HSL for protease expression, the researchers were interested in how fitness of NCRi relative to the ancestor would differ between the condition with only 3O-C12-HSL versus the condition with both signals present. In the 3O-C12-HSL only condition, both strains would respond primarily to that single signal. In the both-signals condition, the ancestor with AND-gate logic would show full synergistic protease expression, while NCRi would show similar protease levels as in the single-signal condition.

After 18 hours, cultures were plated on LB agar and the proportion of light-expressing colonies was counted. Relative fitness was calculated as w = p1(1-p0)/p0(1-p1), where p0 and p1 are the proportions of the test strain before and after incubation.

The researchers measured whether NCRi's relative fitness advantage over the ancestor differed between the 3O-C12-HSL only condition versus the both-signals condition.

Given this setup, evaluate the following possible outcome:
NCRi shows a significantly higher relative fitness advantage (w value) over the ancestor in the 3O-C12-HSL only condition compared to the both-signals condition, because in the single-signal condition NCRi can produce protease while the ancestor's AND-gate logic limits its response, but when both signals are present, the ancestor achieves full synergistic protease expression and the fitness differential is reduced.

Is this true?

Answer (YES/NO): NO